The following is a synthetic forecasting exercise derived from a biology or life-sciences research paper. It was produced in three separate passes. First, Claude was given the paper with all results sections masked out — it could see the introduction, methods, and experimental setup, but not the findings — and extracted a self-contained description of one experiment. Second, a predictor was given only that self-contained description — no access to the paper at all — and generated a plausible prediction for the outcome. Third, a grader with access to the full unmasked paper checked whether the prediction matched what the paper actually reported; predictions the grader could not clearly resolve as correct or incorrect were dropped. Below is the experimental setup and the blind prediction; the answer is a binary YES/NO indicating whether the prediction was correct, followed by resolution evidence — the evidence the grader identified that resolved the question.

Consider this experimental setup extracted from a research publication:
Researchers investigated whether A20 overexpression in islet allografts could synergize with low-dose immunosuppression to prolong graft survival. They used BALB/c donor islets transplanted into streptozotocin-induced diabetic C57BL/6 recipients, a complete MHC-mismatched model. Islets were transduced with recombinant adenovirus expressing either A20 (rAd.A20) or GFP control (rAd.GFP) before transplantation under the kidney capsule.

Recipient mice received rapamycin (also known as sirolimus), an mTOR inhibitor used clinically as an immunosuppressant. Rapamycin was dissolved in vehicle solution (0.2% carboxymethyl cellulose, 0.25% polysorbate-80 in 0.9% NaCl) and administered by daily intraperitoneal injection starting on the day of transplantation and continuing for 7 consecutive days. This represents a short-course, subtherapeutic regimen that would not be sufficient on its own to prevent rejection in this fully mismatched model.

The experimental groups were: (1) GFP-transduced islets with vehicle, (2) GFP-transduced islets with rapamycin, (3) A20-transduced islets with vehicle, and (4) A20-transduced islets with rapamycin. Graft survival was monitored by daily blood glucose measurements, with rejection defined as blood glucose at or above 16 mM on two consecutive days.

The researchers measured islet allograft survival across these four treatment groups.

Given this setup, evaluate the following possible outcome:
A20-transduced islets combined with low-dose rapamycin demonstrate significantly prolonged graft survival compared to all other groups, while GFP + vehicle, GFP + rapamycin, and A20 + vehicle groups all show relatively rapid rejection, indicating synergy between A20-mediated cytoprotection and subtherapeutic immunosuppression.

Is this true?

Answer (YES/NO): NO